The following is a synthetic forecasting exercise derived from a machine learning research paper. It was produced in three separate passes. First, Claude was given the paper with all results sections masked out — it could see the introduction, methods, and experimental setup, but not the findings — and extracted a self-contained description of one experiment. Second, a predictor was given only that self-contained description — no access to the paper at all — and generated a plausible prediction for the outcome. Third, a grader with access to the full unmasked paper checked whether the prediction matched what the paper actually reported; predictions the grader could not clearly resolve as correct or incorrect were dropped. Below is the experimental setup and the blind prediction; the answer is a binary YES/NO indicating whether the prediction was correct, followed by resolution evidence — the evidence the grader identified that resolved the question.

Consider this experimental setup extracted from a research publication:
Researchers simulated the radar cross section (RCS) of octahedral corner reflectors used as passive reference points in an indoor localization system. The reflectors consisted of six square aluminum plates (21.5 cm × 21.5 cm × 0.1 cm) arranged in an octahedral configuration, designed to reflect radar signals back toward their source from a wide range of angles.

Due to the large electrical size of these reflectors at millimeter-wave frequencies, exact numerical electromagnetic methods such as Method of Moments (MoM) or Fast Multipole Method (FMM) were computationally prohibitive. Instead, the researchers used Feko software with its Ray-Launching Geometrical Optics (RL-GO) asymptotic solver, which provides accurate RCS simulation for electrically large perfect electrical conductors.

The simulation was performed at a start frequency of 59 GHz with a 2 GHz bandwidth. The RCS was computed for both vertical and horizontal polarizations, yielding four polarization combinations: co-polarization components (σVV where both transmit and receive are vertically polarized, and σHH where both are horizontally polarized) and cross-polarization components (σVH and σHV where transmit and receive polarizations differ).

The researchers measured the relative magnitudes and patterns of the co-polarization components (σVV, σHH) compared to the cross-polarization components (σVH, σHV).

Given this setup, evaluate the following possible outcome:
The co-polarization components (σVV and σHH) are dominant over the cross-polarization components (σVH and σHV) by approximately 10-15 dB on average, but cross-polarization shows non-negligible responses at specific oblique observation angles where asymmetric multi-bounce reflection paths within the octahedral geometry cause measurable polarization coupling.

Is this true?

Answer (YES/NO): NO